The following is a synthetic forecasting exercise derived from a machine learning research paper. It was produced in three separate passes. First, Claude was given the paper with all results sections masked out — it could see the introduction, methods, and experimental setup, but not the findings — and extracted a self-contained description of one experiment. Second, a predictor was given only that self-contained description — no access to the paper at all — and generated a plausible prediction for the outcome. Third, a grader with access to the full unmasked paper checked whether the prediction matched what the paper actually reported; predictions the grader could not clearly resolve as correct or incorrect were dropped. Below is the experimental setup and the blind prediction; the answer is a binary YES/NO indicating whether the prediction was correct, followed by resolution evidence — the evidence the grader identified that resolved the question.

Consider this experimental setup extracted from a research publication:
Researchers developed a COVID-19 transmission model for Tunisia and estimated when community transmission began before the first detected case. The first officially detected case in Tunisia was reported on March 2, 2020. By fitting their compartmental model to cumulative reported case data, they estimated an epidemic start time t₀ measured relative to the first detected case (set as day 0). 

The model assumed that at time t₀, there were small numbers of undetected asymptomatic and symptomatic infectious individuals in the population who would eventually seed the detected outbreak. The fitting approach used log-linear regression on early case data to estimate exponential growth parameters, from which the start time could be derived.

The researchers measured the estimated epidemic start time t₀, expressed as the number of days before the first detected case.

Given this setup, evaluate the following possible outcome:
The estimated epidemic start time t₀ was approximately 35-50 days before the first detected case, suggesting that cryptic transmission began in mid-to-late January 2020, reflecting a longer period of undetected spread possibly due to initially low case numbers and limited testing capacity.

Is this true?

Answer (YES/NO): NO